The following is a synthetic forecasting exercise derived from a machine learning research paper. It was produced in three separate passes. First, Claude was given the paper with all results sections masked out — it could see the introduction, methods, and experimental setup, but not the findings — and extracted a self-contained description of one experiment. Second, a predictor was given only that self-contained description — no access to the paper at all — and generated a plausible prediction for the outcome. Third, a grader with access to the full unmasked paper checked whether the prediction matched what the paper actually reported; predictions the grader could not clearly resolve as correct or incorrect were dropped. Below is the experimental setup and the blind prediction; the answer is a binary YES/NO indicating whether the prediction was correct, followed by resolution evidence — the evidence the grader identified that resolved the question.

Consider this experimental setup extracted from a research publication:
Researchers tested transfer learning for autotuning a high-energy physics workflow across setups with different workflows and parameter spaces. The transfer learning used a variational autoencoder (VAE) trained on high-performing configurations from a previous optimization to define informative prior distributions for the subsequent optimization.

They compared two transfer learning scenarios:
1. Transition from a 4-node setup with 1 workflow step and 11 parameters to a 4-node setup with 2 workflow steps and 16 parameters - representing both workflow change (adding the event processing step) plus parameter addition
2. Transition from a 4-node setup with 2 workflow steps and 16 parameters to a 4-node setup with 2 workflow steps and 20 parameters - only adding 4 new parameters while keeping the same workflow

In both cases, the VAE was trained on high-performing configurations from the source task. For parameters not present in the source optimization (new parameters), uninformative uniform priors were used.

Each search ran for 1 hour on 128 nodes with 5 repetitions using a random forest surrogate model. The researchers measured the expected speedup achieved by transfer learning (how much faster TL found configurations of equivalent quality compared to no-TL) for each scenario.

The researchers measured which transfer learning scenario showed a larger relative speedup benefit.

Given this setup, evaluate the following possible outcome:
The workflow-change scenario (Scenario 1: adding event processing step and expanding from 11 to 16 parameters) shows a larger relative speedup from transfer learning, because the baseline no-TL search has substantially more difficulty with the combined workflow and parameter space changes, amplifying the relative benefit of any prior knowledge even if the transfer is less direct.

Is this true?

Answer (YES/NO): NO